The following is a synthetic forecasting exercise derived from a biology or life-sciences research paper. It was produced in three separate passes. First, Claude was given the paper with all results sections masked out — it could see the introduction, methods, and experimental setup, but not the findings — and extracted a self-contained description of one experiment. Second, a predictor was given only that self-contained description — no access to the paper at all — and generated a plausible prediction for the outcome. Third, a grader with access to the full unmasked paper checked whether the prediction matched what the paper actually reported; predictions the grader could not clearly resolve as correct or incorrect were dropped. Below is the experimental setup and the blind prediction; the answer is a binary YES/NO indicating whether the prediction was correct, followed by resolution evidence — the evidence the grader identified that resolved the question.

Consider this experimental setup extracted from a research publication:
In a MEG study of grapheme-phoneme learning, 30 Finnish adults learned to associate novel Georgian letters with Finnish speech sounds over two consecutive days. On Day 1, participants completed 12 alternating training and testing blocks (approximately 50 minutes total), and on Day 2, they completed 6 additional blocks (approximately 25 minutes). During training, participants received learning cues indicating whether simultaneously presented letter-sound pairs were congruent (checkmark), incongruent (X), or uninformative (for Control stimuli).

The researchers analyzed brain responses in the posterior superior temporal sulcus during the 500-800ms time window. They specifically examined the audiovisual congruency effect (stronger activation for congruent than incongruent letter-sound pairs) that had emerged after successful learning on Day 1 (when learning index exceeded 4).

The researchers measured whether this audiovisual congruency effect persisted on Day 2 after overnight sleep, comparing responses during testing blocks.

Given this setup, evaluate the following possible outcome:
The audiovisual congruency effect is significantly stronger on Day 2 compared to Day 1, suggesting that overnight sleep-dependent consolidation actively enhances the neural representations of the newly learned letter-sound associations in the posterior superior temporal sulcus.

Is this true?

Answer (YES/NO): NO